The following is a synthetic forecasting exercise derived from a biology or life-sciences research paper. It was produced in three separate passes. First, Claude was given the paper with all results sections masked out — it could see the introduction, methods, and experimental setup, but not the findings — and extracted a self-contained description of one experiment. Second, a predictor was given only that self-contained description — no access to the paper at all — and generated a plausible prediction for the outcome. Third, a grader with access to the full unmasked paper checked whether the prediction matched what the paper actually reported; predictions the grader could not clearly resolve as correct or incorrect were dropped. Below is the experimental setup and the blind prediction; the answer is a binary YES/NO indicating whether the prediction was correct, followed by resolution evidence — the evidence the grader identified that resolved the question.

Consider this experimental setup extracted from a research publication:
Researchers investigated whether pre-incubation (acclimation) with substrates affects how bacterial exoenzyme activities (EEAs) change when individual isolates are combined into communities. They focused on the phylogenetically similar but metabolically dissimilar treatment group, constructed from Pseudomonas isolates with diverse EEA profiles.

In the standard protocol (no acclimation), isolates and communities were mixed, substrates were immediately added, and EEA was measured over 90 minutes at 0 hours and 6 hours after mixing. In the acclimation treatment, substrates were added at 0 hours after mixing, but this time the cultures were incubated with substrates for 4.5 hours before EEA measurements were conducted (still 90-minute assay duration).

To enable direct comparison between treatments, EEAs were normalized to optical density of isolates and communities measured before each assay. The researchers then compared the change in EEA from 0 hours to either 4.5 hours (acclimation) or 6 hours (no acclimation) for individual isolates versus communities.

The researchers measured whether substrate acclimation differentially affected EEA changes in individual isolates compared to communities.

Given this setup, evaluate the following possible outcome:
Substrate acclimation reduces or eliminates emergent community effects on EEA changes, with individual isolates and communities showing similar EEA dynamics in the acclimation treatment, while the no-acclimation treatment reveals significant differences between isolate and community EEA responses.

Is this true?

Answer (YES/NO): NO